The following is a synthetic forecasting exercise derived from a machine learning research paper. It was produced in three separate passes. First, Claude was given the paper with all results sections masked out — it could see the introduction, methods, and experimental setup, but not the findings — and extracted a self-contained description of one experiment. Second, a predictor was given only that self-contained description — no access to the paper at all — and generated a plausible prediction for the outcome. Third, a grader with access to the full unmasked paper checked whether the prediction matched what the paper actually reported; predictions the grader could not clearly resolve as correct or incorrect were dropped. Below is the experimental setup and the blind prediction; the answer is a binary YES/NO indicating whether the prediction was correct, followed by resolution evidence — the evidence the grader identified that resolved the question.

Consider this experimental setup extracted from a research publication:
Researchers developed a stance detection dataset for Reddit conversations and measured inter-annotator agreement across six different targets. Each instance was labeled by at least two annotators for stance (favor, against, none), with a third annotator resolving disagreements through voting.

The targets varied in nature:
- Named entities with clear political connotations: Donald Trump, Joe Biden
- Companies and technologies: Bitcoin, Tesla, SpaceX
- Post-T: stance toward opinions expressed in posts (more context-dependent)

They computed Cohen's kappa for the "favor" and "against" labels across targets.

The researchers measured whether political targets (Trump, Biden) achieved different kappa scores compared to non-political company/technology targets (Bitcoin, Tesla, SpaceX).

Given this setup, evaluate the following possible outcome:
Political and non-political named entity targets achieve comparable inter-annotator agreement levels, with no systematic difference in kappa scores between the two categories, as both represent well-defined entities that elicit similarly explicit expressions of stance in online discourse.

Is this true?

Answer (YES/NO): NO